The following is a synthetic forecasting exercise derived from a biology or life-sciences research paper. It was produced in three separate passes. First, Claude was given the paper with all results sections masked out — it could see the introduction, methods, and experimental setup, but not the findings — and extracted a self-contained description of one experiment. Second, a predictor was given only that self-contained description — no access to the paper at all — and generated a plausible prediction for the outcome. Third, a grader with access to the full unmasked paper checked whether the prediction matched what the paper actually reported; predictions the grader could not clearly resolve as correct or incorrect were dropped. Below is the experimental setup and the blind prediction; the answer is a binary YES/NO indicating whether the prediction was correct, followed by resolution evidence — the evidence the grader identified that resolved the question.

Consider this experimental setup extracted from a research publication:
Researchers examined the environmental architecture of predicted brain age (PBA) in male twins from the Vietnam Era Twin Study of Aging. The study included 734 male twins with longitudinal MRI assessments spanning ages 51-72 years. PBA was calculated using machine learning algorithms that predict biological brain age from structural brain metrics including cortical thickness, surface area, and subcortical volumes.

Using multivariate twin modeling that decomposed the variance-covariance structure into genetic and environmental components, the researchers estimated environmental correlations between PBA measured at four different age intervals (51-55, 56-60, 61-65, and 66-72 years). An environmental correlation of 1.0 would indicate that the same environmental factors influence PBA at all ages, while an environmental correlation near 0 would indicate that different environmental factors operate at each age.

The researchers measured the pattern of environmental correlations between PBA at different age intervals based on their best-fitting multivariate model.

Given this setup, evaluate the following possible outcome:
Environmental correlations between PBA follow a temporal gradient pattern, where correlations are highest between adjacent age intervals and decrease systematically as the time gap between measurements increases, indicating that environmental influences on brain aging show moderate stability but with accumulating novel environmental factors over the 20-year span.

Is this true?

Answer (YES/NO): NO